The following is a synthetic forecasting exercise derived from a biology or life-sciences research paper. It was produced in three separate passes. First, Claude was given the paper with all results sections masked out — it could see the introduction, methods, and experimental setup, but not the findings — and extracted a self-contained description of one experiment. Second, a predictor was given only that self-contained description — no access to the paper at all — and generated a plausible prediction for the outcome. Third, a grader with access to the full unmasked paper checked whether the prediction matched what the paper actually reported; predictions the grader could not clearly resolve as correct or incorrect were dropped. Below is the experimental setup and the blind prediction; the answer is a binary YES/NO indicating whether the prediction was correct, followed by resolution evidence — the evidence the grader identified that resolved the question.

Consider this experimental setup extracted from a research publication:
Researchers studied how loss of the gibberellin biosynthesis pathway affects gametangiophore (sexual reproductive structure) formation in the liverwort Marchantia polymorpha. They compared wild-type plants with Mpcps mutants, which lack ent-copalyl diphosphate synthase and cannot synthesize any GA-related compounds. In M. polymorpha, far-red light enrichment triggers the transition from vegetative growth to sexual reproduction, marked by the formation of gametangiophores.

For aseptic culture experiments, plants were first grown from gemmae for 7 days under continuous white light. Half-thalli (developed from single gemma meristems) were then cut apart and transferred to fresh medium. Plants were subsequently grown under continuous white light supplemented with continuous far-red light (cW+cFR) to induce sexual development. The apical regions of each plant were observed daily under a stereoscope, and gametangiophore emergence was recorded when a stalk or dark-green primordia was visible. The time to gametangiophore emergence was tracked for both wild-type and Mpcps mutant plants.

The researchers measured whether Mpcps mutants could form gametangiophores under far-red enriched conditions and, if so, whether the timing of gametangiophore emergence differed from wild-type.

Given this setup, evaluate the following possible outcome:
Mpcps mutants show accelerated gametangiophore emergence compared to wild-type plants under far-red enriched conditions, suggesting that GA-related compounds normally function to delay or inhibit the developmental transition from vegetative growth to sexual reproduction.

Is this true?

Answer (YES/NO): NO